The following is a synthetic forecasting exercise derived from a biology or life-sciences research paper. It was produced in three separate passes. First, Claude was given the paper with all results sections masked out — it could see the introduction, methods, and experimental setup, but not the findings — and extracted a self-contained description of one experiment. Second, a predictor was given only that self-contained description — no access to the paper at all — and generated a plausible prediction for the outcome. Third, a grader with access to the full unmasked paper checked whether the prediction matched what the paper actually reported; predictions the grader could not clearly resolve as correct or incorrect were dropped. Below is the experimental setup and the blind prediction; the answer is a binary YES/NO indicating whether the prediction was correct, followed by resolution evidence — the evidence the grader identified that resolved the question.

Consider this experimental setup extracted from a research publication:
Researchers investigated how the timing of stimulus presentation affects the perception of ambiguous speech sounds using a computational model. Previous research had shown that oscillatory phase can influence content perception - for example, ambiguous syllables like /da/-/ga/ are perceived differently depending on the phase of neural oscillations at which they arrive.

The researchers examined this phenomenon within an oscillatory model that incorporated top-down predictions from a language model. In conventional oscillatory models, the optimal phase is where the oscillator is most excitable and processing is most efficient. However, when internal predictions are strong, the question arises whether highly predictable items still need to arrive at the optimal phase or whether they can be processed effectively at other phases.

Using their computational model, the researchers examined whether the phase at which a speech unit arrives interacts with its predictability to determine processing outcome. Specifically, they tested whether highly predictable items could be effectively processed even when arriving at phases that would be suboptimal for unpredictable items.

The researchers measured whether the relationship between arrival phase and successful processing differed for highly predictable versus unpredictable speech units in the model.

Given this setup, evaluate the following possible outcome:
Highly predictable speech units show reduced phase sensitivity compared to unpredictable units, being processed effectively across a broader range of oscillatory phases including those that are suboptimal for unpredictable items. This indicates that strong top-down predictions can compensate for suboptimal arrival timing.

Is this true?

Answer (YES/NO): YES